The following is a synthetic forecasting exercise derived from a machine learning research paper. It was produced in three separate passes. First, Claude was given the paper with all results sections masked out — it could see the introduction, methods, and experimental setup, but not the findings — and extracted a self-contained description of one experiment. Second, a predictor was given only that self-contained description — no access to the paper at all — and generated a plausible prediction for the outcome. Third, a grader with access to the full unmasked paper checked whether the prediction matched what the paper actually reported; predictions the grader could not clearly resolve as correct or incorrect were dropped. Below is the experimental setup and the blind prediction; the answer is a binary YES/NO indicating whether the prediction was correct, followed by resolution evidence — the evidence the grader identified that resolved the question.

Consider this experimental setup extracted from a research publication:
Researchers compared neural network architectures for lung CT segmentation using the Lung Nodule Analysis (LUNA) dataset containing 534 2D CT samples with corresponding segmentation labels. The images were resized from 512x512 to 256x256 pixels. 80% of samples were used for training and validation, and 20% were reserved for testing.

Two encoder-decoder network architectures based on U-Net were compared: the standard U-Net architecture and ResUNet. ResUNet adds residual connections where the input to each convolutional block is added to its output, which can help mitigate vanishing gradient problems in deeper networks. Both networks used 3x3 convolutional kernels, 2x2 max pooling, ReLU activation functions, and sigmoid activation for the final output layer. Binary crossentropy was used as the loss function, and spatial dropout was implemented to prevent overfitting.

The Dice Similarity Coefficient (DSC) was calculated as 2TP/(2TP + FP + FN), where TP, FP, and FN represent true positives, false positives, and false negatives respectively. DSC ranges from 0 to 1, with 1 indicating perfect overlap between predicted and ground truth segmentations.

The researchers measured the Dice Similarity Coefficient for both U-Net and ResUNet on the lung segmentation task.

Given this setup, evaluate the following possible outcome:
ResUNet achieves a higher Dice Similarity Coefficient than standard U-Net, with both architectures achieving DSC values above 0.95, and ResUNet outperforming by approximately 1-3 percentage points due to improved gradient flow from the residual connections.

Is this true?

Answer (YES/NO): NO